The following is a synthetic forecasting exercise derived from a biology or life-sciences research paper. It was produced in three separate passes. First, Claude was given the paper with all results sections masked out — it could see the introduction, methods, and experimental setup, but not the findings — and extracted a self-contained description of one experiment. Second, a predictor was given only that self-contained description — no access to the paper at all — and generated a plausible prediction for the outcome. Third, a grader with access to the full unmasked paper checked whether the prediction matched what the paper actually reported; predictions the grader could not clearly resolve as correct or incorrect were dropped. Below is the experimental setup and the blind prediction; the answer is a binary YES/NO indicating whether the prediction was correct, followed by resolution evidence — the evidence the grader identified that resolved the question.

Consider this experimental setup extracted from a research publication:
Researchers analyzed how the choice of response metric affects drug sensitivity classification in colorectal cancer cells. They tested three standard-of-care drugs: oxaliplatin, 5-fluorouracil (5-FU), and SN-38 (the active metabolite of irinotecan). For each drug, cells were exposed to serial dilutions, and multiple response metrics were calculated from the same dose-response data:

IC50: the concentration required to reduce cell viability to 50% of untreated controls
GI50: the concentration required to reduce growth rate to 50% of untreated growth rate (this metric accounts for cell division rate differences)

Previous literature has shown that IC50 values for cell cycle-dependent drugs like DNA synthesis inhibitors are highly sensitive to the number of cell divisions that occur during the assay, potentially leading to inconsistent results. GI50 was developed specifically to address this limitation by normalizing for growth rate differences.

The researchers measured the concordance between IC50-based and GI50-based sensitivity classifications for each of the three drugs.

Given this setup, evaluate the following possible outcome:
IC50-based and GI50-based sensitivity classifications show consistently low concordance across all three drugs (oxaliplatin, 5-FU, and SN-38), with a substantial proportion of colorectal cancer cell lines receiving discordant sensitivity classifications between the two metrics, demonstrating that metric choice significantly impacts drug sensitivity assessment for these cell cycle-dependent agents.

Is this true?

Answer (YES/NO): NO